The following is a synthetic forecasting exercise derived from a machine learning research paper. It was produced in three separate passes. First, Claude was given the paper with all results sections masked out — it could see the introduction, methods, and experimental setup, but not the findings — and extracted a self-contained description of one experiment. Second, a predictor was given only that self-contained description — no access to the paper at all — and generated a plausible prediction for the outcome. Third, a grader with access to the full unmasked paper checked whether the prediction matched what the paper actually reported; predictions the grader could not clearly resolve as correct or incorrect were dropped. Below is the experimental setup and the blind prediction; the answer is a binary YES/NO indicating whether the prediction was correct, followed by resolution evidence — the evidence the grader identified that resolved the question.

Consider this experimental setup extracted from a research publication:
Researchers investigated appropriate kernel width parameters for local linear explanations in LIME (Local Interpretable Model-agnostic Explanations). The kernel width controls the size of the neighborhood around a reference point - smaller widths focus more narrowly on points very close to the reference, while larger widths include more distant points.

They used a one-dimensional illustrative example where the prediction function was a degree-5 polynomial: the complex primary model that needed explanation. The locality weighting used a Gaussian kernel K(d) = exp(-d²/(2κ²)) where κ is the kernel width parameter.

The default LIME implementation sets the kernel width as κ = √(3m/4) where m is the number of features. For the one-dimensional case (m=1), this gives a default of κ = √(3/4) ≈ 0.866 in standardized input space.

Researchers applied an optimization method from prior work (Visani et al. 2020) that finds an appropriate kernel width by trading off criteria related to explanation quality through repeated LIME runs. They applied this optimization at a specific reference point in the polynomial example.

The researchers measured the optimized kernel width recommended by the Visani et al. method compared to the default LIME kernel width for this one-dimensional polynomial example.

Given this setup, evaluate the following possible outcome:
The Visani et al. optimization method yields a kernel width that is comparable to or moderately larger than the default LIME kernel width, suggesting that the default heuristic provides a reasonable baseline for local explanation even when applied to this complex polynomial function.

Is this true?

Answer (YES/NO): NO